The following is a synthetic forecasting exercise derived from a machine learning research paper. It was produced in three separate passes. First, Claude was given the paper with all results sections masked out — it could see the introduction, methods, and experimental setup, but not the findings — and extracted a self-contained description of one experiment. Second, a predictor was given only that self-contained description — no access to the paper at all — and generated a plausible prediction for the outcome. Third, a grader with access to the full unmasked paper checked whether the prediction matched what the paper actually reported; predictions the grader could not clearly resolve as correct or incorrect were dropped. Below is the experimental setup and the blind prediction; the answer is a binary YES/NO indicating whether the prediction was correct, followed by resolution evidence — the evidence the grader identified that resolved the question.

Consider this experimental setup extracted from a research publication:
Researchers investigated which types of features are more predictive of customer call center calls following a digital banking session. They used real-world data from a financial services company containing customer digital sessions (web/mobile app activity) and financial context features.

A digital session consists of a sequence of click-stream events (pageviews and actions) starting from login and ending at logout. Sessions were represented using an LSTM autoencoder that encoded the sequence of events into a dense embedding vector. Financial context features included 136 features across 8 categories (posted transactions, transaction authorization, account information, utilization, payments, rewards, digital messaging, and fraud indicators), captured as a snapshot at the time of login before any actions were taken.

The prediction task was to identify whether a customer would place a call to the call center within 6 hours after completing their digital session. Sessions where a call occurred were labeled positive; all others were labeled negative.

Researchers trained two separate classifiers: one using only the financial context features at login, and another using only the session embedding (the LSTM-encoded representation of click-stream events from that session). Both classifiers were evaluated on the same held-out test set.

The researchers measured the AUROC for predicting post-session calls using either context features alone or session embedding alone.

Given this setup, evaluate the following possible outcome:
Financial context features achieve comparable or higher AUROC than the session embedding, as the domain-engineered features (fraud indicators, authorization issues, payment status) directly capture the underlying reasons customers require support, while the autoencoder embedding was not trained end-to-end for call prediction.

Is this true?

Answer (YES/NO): NO